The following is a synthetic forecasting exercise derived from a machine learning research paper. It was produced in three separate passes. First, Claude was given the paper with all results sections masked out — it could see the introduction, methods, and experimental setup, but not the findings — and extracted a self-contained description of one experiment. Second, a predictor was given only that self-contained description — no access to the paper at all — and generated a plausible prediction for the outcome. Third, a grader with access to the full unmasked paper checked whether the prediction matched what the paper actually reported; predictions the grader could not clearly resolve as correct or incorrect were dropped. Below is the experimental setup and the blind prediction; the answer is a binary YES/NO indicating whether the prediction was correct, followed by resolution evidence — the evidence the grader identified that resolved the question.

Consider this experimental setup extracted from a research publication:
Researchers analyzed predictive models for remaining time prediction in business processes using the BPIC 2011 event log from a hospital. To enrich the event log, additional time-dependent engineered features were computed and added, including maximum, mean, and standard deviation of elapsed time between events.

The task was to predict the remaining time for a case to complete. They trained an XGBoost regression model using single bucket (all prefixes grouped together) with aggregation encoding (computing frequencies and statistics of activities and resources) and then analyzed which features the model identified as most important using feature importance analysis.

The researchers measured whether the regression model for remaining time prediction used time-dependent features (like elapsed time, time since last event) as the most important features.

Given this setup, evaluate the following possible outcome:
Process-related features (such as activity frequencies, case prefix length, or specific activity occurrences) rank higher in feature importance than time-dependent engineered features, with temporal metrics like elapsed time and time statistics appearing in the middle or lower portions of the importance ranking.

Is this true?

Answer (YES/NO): NO